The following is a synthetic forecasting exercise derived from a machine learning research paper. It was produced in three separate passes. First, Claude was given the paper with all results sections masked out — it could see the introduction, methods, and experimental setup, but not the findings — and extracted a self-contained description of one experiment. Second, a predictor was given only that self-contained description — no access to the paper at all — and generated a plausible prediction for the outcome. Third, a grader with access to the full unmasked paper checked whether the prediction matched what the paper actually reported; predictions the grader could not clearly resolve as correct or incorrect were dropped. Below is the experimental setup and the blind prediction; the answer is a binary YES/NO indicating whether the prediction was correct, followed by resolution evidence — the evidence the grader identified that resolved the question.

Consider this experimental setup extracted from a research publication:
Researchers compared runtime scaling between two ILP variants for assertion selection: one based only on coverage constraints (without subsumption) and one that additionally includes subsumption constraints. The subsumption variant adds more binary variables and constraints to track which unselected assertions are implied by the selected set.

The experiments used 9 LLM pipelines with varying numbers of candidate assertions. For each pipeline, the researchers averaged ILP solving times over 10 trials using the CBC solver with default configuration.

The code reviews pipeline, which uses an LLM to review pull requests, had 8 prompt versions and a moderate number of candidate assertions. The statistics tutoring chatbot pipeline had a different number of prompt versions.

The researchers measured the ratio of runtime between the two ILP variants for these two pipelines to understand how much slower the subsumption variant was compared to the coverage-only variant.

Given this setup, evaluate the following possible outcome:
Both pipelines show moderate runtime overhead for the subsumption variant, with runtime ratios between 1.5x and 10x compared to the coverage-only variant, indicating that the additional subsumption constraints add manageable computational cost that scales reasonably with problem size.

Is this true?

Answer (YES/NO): NO